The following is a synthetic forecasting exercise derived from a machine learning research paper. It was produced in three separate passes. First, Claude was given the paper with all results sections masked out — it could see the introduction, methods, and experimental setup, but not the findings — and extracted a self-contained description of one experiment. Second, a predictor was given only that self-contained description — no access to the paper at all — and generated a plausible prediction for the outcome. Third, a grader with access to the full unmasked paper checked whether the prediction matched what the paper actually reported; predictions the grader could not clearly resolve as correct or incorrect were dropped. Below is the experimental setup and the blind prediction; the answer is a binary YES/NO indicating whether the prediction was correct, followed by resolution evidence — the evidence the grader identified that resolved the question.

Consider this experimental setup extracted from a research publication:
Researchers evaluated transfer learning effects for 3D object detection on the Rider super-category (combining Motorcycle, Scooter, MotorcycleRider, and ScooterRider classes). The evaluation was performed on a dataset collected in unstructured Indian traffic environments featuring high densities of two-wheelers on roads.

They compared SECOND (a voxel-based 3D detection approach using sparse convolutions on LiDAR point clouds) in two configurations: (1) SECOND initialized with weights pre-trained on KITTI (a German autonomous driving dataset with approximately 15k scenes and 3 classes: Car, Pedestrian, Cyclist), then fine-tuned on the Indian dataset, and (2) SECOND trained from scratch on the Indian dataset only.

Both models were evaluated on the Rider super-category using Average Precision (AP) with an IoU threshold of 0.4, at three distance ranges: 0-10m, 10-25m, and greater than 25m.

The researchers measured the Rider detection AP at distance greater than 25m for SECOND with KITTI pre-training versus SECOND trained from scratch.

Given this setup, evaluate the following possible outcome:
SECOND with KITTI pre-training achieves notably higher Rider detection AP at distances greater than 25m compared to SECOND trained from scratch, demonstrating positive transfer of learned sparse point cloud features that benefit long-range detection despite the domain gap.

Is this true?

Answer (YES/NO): NO